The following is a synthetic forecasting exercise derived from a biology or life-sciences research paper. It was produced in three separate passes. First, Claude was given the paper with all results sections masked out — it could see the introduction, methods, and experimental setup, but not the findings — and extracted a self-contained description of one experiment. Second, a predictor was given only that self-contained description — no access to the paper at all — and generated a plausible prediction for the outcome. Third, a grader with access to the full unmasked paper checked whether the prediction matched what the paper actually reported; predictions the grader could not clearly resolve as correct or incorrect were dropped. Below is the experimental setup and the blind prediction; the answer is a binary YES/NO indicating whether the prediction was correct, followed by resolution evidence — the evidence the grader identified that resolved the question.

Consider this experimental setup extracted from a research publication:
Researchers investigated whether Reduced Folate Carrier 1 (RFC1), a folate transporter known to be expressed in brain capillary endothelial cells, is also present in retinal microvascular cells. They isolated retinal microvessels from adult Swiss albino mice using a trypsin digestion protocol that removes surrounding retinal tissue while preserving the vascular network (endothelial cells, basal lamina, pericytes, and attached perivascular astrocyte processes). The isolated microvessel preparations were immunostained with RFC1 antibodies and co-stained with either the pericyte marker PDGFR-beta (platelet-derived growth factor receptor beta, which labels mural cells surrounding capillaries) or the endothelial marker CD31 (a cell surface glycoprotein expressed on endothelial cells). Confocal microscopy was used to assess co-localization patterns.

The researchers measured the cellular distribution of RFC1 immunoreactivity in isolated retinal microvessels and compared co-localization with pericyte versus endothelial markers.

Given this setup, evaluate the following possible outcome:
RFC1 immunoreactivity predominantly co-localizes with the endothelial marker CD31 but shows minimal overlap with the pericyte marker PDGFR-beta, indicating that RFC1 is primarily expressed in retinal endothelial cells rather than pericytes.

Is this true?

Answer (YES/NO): NO